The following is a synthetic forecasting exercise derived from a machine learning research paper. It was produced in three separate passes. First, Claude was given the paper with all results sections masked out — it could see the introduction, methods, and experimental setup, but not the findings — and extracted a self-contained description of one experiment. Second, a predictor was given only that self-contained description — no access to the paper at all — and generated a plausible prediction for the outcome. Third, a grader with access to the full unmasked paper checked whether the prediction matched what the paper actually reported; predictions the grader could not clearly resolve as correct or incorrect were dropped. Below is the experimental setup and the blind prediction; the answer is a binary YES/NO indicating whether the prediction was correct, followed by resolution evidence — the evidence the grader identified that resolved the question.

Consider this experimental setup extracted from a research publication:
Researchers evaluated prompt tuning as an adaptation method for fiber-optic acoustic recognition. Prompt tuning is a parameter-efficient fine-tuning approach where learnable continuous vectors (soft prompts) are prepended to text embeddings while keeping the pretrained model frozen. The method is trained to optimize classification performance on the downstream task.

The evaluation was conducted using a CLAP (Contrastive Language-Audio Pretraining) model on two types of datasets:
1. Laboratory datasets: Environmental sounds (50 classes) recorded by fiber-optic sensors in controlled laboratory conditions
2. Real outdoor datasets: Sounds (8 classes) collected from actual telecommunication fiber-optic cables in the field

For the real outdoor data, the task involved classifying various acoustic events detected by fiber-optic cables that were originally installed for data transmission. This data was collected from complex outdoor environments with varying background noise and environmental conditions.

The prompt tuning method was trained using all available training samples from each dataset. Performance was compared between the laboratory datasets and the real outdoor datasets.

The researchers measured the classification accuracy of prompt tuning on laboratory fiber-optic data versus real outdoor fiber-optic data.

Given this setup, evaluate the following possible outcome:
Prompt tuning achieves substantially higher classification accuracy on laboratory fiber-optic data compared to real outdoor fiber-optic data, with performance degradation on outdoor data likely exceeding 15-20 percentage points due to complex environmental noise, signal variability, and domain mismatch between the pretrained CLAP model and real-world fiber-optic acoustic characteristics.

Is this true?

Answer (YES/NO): YES